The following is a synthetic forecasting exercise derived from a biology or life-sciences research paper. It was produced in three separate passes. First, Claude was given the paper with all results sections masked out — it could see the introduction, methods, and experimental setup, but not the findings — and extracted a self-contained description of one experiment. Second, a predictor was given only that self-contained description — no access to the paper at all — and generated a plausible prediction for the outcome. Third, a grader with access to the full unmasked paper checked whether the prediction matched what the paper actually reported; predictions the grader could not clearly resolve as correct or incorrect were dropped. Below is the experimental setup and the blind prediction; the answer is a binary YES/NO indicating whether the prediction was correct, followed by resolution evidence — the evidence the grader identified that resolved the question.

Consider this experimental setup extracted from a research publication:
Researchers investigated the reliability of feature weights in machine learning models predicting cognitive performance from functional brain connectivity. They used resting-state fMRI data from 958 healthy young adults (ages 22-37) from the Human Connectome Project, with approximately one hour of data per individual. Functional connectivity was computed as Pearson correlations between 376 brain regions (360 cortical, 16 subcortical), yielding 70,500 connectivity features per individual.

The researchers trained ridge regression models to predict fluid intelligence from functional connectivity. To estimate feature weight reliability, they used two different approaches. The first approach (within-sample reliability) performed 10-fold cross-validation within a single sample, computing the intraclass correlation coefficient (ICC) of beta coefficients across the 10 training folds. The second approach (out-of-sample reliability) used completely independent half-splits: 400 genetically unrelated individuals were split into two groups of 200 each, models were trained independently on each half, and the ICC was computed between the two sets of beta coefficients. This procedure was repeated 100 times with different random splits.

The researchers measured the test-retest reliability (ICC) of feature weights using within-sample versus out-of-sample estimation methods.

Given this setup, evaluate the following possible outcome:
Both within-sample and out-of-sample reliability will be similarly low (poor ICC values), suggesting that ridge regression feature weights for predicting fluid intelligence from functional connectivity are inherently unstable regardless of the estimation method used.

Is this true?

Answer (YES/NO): NO